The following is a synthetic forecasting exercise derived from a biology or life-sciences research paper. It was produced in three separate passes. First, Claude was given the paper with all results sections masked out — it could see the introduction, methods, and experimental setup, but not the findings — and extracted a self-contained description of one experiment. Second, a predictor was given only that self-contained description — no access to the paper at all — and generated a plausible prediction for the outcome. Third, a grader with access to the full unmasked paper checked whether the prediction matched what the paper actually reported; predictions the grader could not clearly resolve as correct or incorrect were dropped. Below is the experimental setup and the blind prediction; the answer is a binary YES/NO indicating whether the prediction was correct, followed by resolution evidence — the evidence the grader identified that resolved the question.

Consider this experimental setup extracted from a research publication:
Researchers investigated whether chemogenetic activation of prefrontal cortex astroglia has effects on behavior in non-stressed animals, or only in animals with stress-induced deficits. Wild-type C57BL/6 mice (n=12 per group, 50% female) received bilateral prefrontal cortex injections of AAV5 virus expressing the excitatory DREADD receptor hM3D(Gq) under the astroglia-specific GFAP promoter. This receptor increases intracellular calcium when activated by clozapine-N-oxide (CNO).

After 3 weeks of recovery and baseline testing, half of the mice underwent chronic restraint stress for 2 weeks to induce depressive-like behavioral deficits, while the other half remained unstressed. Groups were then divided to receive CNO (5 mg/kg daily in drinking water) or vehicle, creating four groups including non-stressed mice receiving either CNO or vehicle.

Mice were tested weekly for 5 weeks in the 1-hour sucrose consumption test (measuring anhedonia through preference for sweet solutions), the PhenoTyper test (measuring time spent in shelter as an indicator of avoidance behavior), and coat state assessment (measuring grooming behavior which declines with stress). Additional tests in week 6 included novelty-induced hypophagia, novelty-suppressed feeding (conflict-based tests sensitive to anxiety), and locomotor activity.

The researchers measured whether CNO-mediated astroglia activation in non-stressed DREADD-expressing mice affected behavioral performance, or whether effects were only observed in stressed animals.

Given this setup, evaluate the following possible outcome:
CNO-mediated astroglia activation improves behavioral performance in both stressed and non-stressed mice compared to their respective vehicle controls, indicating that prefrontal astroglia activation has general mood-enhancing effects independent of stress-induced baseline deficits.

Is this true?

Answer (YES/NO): NO